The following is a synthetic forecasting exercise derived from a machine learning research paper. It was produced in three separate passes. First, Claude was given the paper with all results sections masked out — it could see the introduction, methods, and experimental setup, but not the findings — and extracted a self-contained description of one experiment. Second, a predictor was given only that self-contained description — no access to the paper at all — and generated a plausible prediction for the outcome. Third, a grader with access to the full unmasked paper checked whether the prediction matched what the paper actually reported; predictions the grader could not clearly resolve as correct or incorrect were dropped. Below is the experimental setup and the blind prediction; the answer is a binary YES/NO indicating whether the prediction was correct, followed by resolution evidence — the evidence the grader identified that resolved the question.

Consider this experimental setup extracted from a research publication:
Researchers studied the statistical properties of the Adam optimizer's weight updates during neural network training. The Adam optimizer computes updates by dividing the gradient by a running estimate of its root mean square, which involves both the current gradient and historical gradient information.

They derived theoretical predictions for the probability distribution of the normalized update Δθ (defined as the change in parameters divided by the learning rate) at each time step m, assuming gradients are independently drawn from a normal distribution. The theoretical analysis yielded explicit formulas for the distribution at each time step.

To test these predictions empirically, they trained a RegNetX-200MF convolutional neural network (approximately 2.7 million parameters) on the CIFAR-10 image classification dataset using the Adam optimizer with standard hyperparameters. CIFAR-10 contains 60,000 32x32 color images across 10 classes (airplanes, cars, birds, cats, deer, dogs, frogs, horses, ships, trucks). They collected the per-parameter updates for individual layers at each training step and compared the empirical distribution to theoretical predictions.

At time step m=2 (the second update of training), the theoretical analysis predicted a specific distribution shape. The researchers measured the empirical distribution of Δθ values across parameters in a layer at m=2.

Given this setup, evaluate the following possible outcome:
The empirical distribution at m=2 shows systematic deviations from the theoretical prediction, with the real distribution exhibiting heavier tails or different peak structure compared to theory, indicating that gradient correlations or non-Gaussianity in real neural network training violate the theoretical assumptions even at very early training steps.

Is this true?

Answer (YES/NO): NO